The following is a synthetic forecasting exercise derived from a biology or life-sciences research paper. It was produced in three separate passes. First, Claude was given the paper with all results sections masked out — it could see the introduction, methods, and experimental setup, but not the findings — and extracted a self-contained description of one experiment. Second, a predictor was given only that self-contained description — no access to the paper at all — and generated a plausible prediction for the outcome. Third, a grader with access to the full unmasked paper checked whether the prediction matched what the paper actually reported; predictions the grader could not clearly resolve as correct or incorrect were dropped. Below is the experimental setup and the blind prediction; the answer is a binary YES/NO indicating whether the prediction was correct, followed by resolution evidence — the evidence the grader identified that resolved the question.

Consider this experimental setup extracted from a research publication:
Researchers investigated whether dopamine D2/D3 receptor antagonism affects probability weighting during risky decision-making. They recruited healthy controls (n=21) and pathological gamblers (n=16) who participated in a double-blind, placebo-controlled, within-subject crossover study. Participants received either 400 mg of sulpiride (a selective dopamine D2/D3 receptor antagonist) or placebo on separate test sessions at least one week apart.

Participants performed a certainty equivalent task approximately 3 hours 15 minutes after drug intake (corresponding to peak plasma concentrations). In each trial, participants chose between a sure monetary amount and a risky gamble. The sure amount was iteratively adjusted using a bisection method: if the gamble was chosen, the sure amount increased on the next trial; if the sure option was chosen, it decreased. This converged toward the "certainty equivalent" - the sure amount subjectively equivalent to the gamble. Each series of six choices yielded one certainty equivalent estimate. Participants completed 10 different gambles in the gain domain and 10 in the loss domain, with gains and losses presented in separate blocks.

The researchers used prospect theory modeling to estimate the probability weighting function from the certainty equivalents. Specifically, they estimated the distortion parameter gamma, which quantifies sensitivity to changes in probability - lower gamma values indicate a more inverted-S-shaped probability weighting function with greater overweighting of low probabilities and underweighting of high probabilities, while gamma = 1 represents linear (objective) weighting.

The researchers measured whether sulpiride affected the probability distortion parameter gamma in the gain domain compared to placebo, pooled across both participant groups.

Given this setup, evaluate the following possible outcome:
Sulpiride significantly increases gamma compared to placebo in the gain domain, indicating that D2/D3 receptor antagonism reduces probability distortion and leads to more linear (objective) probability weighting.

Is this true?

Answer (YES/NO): YES